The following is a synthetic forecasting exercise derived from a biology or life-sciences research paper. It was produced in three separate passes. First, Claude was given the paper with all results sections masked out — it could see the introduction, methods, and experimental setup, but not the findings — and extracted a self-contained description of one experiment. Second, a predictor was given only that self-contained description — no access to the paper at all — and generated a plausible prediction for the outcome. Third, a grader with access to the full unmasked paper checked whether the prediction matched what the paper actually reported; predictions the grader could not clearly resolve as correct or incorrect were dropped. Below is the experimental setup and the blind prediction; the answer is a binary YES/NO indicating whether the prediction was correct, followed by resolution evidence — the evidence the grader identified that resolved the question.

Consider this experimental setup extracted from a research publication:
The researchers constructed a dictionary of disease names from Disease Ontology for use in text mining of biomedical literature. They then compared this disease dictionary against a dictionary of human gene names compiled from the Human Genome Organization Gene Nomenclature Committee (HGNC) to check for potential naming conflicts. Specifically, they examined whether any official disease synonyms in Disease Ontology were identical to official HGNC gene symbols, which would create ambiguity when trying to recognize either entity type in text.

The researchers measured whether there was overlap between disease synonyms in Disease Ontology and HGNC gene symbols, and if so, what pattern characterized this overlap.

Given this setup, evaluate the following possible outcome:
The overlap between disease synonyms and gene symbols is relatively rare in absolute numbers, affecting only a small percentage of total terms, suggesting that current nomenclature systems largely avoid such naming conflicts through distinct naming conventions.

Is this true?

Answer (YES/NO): NO